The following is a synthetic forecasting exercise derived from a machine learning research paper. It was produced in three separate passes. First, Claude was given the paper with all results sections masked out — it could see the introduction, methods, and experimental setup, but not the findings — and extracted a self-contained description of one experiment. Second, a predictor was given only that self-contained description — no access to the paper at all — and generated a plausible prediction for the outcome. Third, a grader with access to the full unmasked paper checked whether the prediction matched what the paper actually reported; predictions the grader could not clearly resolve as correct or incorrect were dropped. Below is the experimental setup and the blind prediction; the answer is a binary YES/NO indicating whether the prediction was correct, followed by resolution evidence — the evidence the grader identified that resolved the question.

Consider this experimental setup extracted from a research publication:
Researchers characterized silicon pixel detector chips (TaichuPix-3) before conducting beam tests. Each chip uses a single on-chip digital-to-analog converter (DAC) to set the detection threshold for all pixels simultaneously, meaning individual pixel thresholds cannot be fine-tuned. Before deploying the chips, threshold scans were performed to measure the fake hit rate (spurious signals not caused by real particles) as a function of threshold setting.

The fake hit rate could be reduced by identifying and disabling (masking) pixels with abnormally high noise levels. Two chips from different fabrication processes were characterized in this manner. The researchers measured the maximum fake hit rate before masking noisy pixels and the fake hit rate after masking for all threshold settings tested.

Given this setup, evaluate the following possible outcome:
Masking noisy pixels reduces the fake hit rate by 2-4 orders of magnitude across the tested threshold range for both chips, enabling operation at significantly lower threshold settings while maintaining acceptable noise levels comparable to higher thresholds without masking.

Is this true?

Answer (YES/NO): NO